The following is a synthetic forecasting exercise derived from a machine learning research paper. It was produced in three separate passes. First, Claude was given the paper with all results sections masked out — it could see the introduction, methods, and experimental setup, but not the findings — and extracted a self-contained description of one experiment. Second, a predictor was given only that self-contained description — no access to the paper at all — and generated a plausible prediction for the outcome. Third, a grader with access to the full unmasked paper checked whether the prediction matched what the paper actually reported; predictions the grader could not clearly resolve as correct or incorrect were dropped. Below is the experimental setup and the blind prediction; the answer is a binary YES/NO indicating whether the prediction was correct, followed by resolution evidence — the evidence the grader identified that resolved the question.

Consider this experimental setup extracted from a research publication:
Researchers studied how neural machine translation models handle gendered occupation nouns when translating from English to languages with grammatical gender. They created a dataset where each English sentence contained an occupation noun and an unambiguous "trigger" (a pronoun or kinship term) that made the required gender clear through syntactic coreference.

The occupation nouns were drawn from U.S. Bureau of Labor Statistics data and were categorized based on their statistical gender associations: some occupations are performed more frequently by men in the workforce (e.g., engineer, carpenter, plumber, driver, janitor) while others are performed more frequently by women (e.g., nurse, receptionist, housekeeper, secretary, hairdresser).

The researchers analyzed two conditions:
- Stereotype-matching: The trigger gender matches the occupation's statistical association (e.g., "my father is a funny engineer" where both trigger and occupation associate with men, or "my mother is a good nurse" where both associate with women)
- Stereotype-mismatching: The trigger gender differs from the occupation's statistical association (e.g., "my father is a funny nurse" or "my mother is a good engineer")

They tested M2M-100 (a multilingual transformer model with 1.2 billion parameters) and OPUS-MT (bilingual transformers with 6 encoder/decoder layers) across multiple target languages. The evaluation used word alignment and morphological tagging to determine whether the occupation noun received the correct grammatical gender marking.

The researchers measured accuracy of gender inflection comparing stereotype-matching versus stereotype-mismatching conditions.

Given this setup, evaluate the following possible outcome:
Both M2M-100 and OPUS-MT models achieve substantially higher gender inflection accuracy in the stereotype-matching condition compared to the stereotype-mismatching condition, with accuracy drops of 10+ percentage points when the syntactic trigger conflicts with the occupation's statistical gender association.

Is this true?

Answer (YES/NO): YES